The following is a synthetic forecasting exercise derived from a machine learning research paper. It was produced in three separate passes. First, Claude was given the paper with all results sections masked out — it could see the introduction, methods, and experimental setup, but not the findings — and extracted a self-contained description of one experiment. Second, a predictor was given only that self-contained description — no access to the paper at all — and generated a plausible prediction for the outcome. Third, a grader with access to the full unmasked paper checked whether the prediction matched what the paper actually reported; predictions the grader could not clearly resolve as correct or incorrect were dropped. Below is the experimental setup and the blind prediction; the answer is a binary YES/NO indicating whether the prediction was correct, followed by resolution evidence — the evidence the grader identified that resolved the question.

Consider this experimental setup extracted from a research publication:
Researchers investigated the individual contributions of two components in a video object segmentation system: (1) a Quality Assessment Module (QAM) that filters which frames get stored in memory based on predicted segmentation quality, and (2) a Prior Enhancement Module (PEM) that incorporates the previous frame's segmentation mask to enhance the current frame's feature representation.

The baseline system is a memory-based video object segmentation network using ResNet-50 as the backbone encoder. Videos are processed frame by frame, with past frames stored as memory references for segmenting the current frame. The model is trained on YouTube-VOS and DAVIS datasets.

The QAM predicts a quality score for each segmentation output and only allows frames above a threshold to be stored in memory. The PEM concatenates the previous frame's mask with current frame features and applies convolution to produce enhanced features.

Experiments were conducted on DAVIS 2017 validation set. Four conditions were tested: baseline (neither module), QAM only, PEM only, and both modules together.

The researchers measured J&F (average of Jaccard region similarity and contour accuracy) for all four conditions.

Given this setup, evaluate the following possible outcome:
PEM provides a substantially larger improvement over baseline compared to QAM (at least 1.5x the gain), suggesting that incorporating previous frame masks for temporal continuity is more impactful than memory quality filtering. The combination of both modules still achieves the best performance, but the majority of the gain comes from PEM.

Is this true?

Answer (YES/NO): NO